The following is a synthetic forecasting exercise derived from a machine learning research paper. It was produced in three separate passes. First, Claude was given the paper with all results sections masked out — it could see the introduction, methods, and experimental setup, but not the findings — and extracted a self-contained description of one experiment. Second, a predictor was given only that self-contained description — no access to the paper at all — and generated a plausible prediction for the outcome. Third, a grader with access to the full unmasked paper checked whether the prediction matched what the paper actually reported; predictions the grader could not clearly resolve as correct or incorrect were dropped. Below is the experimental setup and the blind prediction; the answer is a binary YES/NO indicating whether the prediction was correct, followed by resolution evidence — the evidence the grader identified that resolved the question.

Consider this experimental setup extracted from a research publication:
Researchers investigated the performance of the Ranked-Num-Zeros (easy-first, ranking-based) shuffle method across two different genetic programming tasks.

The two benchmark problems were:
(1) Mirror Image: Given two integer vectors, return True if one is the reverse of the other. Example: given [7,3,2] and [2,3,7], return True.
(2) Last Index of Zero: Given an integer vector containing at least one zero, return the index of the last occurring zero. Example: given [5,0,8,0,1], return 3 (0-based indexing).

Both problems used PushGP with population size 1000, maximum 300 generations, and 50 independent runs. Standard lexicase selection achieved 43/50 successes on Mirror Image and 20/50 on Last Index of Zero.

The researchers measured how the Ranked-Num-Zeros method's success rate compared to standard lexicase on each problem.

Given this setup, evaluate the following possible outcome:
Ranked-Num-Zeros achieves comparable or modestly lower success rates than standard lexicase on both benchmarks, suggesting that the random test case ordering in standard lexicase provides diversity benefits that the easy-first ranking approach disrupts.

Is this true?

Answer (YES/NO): NO